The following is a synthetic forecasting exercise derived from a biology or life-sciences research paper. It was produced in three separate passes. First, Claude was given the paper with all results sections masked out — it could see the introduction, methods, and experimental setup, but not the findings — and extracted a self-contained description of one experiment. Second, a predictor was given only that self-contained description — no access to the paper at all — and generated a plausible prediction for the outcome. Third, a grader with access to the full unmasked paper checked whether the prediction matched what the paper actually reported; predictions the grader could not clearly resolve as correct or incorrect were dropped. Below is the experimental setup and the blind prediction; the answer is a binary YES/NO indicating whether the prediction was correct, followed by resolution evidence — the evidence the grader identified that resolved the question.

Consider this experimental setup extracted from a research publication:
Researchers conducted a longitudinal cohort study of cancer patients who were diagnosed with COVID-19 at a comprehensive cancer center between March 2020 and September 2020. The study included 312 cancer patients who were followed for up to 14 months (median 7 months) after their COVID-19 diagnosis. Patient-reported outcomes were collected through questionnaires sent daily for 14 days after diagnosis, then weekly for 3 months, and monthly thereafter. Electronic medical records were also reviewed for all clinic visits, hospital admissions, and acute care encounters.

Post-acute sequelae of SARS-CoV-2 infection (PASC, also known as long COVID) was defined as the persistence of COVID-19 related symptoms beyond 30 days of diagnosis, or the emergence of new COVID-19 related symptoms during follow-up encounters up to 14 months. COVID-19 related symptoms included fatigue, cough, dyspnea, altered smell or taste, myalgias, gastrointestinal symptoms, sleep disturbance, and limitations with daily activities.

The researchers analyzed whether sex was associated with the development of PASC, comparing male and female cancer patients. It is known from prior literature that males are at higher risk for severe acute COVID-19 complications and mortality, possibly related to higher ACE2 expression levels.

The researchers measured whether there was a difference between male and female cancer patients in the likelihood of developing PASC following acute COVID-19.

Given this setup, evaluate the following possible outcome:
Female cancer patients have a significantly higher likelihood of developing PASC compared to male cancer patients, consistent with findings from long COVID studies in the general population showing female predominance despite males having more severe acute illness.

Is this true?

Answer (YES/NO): YES